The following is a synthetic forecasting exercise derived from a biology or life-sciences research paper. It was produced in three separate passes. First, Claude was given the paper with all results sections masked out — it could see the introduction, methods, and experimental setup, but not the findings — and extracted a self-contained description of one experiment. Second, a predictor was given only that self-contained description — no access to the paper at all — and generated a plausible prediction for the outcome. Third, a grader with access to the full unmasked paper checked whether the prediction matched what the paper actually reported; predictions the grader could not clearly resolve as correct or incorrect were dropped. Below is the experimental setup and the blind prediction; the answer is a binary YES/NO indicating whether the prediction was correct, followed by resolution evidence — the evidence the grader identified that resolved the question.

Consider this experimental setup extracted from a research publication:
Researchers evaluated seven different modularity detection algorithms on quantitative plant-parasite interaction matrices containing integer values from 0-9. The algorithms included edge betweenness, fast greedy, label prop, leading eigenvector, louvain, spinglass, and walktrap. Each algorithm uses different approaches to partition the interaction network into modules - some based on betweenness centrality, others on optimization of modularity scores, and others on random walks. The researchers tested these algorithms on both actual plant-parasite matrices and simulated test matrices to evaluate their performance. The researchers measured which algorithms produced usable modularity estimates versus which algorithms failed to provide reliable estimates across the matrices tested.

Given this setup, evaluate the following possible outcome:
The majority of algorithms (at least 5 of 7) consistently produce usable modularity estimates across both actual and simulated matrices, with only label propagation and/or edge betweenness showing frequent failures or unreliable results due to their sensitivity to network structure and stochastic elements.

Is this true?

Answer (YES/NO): NO